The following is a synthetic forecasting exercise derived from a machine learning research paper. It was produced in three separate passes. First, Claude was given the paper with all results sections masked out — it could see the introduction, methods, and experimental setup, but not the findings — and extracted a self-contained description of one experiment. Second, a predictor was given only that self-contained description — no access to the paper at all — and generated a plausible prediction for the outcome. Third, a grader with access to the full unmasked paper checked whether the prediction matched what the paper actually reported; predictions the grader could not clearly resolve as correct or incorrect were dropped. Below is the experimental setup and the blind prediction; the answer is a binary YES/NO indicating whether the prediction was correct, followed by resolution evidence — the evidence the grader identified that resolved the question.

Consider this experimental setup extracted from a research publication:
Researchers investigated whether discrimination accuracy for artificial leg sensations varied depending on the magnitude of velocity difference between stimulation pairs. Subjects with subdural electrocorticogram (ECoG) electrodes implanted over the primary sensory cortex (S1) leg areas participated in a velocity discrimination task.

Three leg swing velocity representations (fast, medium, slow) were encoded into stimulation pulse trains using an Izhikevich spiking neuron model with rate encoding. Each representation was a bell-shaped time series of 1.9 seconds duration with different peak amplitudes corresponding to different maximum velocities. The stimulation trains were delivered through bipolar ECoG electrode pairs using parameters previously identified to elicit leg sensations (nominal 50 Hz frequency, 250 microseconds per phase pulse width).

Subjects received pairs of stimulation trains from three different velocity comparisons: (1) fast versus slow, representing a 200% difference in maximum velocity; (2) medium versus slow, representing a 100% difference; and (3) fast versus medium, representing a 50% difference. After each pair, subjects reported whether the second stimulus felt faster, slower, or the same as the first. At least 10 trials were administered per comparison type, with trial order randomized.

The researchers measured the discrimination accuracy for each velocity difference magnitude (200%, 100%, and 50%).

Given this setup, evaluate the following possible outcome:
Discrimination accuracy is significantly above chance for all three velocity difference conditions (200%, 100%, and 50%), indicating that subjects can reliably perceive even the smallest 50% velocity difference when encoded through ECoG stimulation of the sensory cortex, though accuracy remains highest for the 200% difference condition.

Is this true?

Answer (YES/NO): NO